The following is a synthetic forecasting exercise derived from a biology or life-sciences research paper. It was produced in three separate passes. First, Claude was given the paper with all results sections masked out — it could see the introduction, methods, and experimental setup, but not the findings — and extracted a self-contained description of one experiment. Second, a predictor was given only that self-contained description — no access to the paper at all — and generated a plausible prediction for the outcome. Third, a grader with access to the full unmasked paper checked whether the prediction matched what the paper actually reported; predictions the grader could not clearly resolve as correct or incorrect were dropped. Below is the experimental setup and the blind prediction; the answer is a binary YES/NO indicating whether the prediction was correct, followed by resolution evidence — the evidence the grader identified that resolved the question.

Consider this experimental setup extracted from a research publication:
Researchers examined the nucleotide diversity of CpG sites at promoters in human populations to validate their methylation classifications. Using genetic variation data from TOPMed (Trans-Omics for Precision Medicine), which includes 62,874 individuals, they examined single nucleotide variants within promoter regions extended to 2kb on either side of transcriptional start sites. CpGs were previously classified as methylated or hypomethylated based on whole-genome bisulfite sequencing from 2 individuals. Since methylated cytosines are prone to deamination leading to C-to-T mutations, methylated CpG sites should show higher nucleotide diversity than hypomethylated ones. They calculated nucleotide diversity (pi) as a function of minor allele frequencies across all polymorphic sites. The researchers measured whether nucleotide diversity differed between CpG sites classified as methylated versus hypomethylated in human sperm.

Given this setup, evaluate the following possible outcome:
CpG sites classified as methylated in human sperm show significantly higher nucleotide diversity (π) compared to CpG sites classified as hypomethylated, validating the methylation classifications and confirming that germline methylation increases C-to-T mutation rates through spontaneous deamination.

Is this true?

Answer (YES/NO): YES